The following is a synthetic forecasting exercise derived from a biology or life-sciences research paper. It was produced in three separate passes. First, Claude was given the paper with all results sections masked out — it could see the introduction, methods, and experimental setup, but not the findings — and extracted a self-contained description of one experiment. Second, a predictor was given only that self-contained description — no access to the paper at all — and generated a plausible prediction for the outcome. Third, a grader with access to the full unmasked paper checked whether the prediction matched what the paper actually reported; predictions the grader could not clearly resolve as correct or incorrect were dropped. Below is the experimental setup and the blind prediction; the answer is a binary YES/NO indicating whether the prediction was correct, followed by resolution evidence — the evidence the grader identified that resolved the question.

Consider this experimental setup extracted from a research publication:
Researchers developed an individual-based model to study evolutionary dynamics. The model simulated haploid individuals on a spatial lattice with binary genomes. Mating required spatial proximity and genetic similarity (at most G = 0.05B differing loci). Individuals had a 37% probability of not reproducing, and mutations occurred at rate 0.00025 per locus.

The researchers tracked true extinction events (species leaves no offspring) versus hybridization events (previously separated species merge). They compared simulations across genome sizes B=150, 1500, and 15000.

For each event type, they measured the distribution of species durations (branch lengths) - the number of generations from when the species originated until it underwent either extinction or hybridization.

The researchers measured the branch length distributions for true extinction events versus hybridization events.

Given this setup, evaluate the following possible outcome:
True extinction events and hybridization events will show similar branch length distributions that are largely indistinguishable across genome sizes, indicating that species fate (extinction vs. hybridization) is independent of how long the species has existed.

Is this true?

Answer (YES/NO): NO